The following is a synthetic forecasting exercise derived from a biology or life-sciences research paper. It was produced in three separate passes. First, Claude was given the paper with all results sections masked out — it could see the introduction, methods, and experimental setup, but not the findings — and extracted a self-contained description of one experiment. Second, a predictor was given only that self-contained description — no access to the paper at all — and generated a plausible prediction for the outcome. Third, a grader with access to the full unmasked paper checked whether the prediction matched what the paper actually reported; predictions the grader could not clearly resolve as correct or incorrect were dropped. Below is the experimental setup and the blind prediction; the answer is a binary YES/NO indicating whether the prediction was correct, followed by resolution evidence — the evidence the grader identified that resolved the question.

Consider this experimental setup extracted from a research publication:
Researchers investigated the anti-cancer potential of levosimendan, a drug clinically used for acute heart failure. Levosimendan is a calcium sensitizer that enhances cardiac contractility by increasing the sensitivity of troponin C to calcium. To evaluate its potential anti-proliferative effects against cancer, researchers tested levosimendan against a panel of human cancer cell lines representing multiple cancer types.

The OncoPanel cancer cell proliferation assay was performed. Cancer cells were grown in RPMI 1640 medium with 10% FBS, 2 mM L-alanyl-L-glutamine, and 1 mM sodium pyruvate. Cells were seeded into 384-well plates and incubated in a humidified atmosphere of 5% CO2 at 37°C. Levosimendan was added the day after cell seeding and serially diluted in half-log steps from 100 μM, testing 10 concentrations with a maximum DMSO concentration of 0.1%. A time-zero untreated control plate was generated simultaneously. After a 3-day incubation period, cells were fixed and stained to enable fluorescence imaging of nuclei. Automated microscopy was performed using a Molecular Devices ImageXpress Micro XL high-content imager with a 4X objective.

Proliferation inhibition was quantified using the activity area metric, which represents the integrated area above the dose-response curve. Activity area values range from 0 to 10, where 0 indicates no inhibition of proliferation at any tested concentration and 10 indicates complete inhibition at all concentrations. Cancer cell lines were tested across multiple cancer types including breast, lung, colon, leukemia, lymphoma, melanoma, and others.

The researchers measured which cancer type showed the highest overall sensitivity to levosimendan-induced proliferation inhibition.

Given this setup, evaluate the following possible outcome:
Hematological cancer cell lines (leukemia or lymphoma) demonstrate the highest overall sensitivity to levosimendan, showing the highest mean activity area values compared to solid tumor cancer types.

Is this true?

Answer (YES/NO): YES